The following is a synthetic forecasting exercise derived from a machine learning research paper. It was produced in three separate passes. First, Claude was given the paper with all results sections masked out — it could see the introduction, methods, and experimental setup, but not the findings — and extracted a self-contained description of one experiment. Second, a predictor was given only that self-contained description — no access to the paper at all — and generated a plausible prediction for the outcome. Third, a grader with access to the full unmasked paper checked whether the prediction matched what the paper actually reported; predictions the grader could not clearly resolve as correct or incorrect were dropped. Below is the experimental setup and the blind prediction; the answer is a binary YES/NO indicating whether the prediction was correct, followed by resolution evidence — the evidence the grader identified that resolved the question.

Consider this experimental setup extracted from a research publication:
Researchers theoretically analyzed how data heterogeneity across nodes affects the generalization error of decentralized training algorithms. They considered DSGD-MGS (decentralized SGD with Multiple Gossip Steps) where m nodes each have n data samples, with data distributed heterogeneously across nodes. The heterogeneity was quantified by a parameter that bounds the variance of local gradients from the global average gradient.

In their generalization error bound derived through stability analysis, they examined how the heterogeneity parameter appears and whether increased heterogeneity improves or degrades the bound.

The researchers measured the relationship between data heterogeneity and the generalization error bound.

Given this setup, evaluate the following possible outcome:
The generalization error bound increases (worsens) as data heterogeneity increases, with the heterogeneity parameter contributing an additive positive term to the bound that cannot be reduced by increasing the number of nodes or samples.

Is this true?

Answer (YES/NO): NO